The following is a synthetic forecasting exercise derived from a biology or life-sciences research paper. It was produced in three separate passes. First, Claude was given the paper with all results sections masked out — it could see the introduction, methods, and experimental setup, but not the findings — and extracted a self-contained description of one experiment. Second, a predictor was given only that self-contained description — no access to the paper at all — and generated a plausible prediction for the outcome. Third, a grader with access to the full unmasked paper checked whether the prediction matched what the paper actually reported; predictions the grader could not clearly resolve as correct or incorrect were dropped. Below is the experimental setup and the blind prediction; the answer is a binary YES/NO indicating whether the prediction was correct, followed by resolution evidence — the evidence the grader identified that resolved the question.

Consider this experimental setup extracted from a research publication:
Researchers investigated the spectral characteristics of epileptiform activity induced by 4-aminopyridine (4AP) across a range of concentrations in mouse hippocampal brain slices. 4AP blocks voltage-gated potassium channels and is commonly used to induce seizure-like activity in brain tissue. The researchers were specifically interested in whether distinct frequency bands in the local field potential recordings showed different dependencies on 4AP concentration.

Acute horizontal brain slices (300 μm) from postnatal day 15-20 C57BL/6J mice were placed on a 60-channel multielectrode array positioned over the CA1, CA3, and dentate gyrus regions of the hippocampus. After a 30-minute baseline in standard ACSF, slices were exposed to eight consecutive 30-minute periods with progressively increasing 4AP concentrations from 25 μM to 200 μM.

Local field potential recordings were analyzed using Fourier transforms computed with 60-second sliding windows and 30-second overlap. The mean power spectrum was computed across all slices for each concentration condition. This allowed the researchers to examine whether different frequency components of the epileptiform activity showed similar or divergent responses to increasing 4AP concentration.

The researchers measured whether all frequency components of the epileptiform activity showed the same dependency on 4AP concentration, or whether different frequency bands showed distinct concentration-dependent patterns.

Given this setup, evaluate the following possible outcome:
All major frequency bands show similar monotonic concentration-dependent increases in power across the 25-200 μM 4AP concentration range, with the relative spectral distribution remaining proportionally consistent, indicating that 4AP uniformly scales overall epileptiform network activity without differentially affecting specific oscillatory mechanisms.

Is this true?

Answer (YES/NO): NO